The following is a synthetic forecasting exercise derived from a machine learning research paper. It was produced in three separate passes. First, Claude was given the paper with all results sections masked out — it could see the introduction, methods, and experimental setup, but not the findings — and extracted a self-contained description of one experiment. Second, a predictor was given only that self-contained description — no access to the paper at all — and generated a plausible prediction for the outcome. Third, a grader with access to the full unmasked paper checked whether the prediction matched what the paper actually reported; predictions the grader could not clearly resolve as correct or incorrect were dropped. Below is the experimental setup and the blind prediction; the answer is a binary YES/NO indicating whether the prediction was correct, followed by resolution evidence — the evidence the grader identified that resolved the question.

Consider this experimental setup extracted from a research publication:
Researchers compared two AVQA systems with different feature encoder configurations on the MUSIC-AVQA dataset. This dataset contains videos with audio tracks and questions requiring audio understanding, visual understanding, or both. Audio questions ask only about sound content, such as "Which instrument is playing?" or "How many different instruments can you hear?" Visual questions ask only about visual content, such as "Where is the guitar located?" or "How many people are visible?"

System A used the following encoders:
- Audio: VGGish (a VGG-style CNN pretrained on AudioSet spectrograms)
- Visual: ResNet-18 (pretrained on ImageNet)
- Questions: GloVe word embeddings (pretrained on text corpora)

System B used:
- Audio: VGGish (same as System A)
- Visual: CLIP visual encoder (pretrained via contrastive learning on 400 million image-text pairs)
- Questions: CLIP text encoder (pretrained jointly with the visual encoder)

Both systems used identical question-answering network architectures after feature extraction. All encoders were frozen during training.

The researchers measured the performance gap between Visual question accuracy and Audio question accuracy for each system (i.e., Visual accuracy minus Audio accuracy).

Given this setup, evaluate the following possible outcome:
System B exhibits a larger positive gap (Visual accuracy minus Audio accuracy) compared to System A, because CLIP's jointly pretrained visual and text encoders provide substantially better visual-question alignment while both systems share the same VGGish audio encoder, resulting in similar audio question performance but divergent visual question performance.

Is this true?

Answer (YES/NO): NO